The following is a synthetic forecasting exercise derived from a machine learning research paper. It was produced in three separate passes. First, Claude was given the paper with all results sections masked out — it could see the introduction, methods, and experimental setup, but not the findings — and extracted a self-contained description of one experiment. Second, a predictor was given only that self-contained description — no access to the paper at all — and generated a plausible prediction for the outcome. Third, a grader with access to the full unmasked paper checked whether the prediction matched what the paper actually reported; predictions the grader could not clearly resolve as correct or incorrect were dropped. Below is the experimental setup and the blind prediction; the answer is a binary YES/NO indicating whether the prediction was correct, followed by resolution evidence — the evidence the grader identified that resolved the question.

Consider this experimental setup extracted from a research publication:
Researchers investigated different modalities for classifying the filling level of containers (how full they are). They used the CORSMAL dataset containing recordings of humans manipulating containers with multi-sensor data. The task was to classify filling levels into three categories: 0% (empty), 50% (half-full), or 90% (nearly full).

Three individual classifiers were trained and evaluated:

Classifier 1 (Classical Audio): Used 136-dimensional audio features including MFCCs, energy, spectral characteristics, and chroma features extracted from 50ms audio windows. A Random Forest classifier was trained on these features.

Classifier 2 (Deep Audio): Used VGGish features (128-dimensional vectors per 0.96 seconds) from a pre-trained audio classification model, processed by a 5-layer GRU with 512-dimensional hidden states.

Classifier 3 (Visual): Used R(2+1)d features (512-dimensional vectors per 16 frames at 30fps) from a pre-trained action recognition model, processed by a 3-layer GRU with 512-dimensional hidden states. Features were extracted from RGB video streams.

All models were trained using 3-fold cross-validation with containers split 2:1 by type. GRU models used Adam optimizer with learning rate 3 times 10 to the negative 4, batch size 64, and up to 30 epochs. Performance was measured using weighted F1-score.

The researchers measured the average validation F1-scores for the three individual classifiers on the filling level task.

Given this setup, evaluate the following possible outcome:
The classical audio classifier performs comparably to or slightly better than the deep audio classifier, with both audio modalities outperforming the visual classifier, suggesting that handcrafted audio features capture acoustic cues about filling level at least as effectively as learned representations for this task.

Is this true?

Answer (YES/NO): NO